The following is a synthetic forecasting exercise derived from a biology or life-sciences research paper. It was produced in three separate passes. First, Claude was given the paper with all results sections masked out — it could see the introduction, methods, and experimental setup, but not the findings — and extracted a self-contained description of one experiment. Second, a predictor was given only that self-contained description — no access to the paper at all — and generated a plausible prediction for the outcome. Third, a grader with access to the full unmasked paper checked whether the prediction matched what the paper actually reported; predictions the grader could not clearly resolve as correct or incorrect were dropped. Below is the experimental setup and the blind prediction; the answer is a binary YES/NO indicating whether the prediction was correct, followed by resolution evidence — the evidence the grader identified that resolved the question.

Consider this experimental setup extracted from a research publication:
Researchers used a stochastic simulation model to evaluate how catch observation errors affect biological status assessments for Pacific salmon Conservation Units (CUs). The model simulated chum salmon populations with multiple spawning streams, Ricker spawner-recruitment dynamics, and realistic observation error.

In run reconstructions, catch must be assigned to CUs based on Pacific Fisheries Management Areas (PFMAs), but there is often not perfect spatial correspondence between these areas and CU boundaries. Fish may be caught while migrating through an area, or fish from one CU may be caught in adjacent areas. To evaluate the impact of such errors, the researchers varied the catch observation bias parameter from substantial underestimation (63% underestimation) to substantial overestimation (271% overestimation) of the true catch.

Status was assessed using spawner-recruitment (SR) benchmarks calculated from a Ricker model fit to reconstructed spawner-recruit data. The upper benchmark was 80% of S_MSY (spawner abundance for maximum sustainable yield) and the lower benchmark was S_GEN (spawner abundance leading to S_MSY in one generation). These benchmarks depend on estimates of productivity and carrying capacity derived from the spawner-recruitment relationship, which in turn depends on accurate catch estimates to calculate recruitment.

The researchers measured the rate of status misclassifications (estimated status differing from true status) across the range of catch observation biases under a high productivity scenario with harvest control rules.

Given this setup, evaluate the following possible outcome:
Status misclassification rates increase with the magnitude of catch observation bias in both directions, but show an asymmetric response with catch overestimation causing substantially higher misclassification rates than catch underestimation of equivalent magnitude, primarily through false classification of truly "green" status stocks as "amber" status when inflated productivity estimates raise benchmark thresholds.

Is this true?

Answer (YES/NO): NO